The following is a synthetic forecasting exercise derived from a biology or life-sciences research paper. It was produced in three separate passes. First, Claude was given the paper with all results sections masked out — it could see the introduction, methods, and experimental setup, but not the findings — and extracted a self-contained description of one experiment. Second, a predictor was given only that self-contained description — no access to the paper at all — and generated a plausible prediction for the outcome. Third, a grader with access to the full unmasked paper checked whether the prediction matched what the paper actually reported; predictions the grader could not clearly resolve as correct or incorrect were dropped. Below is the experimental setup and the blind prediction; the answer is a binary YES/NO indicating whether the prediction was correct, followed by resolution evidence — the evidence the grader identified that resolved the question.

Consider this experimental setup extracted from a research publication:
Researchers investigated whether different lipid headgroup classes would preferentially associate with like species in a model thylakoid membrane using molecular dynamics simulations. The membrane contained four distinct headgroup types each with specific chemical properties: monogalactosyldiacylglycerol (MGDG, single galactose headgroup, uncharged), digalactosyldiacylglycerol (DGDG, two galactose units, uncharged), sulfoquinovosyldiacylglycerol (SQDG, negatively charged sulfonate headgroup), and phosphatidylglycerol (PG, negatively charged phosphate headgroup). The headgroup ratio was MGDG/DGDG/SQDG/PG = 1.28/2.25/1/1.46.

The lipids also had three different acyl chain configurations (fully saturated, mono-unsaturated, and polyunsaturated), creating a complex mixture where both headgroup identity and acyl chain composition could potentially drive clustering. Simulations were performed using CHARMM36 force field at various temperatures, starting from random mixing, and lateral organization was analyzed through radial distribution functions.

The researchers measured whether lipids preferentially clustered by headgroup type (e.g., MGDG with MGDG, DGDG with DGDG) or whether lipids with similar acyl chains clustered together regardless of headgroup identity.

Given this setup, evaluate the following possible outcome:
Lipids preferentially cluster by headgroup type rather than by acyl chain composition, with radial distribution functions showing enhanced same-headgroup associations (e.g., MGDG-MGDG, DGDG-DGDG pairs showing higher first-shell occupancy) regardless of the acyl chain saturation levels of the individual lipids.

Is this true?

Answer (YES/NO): NO